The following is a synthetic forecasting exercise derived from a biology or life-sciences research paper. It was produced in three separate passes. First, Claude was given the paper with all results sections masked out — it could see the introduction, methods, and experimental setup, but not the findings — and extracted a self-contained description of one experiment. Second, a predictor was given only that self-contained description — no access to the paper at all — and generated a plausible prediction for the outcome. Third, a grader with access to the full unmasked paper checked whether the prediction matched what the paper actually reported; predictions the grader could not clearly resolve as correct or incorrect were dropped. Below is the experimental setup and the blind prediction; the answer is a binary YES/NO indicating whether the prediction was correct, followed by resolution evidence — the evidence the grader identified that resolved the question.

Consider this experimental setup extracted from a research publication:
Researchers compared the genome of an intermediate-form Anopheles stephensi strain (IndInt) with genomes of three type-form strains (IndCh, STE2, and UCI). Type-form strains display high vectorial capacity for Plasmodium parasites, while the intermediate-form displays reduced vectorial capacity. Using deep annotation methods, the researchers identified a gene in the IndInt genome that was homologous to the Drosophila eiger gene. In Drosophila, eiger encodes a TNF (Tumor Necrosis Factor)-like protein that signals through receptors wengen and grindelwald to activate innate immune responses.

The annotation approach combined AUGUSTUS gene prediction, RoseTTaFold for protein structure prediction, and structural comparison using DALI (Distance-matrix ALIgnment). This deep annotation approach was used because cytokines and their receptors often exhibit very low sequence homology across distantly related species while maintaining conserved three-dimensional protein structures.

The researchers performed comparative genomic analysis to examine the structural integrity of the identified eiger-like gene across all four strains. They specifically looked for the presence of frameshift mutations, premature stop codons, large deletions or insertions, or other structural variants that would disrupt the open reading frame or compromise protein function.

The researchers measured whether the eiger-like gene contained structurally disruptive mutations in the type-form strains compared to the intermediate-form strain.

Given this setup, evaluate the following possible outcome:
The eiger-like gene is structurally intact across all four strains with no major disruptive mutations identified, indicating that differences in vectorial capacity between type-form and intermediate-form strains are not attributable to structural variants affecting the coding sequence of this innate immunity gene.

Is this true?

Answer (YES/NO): NO